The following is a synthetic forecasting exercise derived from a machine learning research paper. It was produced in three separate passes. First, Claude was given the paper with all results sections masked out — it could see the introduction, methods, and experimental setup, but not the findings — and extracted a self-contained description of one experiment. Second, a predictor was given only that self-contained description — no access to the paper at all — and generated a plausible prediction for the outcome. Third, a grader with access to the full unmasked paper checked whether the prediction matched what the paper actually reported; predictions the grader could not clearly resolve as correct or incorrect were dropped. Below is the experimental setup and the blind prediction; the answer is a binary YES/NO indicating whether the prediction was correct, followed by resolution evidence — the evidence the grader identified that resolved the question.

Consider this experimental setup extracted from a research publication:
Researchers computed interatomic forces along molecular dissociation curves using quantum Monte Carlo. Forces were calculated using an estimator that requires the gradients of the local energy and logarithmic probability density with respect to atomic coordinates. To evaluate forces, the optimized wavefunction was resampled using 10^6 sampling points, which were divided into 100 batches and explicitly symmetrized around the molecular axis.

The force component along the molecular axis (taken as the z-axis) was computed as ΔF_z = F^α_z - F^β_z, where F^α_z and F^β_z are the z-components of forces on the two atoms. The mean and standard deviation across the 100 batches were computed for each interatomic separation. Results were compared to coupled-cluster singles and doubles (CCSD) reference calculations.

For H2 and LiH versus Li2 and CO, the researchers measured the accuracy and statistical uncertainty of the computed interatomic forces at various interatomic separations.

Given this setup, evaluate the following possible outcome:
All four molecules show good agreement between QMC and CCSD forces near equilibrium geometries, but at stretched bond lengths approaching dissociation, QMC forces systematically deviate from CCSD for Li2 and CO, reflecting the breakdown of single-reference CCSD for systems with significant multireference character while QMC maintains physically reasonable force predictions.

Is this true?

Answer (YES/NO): NO